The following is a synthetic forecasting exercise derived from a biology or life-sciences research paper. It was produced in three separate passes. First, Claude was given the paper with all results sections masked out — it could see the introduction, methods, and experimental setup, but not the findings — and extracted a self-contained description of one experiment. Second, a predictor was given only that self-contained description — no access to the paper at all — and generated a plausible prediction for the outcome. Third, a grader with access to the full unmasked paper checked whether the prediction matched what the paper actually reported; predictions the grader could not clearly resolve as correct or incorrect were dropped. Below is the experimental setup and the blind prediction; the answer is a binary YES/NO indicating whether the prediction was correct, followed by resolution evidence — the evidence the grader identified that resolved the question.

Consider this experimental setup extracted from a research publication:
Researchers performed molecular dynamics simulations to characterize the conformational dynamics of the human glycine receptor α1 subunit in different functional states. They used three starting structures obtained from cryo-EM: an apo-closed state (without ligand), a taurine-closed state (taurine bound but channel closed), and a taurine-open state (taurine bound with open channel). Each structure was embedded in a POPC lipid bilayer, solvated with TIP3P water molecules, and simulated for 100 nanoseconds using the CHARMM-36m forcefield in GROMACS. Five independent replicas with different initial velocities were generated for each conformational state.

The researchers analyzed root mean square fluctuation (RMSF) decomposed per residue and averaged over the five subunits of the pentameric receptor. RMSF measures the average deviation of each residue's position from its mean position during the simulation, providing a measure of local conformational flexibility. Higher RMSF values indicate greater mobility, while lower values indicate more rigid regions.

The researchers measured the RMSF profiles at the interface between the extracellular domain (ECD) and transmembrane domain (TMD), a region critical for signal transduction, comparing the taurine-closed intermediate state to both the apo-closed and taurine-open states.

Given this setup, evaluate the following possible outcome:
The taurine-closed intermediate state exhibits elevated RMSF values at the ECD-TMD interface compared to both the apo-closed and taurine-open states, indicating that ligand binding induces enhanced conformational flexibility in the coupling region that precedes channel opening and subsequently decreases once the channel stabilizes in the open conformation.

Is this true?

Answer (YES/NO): YES